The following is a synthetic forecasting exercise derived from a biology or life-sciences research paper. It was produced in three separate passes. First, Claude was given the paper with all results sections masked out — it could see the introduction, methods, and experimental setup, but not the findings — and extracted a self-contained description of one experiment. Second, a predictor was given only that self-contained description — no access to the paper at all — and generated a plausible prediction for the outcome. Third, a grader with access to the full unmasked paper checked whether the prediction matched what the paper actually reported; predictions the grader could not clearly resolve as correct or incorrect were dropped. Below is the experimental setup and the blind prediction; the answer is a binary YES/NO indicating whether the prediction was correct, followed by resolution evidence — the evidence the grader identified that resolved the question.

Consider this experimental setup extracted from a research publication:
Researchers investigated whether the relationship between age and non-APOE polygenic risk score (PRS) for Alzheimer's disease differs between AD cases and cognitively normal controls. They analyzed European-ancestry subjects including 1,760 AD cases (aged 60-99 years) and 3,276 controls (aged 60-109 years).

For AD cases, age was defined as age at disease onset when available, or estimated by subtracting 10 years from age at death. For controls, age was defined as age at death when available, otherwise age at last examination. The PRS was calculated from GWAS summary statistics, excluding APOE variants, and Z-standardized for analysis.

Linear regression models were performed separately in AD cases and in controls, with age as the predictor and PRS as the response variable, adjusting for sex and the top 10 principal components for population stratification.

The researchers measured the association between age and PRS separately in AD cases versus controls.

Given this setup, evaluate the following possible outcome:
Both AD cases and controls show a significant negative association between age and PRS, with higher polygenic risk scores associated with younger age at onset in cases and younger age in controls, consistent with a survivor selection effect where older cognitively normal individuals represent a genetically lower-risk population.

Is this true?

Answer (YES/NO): YES